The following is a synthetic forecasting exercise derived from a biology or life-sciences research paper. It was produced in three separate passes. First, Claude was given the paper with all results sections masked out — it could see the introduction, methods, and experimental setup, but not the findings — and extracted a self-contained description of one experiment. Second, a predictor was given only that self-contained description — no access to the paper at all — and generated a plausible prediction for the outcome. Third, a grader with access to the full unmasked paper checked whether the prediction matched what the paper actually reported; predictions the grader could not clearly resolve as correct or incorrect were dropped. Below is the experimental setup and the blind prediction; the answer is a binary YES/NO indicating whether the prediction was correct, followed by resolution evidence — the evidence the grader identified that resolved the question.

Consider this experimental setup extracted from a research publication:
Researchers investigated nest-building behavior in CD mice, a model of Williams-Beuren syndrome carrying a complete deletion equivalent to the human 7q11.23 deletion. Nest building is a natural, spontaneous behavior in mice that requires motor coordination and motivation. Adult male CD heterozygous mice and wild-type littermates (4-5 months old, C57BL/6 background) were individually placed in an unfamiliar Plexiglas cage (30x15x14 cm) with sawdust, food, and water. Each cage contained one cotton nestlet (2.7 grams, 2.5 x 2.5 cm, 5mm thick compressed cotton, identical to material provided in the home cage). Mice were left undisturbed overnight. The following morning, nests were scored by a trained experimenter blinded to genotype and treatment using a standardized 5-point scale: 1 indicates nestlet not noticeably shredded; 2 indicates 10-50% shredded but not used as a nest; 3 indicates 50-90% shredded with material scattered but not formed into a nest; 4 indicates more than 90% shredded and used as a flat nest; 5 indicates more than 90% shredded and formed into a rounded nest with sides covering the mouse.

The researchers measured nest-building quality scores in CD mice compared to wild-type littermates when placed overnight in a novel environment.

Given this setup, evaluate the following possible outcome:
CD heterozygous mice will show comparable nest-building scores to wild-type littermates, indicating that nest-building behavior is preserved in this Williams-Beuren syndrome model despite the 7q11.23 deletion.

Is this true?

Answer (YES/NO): NO